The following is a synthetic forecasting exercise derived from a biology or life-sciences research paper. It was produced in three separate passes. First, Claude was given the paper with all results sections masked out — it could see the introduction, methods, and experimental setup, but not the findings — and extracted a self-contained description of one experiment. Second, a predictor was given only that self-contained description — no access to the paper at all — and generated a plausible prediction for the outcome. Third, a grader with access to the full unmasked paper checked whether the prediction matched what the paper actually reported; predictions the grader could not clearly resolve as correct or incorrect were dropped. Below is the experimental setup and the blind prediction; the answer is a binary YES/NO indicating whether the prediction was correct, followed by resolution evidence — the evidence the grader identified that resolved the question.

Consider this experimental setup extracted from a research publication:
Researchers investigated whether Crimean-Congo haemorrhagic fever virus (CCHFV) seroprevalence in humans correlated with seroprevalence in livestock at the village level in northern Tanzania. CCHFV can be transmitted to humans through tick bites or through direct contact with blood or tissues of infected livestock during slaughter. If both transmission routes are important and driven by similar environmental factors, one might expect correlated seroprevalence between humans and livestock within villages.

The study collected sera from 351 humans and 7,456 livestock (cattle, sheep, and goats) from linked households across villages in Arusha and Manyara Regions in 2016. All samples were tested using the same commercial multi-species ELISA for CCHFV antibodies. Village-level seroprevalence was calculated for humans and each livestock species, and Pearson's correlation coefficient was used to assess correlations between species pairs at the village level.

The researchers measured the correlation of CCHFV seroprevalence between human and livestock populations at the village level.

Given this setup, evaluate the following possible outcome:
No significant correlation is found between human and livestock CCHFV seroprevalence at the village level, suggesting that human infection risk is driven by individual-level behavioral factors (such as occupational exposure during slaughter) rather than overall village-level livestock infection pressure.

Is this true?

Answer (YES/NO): YES